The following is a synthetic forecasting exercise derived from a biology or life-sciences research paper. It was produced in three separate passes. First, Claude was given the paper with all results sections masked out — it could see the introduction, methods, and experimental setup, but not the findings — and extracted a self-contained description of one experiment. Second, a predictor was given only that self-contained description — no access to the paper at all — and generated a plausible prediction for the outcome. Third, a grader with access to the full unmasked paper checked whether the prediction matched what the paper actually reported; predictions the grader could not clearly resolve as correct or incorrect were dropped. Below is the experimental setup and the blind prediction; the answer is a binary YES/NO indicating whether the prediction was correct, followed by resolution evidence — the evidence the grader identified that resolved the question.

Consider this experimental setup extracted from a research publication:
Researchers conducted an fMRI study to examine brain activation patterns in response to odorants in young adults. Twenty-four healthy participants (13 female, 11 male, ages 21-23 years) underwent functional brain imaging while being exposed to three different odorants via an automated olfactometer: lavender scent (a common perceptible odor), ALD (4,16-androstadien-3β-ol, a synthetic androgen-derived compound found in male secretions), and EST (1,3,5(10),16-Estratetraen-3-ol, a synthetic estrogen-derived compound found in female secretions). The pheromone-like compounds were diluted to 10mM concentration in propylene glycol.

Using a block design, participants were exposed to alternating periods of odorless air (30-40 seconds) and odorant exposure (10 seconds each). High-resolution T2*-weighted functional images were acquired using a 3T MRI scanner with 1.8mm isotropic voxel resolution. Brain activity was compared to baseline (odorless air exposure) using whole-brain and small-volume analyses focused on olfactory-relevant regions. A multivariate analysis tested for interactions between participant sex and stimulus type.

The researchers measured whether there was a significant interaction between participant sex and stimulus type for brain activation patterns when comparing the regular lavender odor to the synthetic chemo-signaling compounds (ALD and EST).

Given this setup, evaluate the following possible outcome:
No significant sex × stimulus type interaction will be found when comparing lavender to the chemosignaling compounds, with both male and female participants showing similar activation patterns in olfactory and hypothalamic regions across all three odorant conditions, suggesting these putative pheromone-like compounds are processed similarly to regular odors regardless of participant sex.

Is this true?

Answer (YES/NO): NO